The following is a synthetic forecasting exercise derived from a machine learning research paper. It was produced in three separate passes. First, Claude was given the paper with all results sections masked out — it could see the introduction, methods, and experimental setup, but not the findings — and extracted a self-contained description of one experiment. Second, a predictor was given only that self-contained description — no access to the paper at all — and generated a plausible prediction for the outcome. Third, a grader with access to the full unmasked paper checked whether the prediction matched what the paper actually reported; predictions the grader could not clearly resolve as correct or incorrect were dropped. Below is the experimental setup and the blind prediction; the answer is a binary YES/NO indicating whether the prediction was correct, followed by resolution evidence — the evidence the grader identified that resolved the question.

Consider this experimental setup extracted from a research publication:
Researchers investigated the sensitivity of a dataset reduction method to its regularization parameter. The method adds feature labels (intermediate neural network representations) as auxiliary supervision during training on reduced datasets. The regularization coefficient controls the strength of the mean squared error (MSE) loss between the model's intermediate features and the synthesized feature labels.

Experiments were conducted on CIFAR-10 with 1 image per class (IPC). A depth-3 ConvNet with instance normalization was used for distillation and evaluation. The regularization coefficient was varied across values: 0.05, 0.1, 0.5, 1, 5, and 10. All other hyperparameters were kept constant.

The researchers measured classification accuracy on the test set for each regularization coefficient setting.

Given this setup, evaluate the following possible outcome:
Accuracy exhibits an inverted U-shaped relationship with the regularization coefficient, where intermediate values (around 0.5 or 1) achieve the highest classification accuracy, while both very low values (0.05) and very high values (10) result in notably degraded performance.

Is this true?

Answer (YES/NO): NO